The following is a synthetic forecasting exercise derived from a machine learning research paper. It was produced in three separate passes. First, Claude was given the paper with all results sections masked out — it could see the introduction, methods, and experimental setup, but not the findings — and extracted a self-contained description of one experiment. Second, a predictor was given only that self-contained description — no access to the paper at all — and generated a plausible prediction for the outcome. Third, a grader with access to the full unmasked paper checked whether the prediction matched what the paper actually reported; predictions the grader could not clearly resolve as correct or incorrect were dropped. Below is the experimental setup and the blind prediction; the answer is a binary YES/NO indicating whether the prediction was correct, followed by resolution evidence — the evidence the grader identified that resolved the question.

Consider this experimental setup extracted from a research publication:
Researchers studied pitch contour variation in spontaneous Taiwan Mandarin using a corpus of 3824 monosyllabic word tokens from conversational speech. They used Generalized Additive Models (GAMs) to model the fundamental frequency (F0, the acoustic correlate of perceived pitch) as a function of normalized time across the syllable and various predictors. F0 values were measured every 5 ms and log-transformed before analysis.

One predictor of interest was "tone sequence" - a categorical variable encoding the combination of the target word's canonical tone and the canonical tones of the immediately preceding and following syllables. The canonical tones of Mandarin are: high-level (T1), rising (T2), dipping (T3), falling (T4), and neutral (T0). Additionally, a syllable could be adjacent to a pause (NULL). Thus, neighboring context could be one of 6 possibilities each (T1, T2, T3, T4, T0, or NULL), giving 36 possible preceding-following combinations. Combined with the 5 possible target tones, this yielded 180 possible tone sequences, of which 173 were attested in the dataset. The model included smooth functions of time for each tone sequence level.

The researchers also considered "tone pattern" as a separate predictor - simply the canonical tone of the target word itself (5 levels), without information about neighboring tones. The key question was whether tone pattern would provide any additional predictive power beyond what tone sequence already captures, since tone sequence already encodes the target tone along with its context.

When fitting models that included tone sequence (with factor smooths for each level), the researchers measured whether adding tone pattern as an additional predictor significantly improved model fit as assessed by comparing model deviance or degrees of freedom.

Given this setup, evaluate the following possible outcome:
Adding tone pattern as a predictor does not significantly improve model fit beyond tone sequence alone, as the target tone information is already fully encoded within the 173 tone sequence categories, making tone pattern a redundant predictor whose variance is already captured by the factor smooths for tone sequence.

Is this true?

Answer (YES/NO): NO